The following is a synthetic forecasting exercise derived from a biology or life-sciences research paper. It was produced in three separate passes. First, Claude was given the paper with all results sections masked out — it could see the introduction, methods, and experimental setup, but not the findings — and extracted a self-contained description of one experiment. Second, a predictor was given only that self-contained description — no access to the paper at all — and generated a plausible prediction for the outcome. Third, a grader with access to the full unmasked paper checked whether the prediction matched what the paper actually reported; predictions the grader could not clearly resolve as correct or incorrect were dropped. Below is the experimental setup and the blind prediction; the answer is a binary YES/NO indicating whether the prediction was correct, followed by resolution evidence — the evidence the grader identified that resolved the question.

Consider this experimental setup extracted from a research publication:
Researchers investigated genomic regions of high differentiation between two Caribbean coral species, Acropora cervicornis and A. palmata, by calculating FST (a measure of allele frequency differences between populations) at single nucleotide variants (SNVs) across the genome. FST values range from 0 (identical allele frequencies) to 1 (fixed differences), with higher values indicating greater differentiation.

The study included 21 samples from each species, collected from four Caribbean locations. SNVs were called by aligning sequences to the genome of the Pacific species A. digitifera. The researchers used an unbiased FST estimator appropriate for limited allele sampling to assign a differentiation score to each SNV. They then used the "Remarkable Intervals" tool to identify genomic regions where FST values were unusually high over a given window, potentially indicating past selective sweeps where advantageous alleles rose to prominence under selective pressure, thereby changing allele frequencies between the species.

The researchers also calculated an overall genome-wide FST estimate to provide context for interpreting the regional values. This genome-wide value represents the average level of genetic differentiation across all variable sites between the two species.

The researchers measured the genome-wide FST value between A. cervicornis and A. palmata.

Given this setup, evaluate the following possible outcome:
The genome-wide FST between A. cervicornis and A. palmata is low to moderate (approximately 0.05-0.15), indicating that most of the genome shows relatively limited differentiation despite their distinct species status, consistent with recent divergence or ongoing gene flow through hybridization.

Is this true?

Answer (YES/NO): YES